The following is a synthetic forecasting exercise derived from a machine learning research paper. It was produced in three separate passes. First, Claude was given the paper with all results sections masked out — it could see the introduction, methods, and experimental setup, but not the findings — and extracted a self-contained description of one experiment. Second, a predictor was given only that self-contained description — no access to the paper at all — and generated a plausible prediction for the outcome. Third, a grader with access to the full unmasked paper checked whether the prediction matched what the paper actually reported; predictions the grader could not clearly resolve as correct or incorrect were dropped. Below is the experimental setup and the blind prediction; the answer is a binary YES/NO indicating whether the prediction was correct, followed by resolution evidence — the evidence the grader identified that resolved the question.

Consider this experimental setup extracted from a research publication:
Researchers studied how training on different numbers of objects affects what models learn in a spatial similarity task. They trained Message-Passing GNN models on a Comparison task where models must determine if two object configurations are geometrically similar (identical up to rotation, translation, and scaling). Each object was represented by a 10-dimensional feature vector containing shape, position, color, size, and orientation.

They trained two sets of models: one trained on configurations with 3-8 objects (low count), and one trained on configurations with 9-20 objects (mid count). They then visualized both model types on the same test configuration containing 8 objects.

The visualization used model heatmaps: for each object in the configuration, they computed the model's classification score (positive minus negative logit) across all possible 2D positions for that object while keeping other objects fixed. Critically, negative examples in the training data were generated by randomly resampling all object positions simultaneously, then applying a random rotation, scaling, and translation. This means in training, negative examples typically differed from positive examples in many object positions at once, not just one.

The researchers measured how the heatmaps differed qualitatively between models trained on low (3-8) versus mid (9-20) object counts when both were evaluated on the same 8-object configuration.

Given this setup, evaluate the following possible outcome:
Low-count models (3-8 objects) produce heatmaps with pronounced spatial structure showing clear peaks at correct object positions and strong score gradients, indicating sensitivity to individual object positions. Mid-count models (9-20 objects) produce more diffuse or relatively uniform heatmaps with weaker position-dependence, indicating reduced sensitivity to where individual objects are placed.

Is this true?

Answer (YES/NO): YES